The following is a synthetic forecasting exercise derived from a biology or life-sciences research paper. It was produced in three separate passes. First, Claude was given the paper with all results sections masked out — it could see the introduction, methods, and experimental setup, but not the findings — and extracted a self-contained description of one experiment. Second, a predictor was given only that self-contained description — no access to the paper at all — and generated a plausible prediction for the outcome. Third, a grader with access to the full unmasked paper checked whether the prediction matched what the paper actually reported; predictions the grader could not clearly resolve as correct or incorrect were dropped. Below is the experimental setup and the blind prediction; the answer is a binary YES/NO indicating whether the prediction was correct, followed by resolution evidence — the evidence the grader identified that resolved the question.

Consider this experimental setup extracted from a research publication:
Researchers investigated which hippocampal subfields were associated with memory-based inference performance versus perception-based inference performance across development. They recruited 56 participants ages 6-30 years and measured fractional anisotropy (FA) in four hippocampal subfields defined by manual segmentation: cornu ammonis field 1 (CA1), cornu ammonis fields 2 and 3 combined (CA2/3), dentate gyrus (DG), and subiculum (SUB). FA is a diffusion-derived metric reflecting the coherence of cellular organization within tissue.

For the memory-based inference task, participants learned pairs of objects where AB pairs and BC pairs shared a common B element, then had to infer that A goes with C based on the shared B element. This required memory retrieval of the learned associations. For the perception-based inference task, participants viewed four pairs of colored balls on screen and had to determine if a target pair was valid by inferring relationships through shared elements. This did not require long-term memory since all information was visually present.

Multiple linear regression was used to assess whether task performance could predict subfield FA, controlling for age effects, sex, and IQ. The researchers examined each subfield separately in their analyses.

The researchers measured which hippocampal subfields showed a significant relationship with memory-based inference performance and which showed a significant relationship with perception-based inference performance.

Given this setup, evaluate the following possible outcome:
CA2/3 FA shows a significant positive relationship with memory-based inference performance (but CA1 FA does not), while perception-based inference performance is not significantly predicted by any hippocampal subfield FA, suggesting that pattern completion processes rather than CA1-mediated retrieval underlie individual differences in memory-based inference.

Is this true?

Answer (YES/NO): NO